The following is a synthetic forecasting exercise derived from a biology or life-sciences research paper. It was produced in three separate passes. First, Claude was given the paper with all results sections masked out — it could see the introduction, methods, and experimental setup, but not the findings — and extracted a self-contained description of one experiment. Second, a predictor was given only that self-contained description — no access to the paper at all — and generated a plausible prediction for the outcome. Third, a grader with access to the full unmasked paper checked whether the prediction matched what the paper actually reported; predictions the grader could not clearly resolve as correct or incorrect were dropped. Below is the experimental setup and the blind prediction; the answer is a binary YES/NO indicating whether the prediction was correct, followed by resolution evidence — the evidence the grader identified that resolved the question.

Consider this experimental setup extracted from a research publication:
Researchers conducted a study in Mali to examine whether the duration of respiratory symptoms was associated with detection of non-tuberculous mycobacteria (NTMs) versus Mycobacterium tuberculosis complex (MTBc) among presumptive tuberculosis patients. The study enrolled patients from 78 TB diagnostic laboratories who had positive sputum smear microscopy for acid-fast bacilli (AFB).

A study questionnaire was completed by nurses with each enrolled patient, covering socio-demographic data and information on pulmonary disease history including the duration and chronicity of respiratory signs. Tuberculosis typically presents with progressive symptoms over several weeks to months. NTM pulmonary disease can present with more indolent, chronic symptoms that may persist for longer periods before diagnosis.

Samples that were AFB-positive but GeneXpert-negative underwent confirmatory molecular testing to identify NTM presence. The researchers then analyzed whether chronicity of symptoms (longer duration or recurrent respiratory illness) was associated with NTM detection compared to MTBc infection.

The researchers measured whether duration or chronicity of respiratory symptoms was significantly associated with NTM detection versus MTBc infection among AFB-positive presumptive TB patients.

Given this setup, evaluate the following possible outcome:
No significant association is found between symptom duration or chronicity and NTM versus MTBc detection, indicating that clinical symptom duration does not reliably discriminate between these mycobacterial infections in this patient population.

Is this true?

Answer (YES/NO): YES